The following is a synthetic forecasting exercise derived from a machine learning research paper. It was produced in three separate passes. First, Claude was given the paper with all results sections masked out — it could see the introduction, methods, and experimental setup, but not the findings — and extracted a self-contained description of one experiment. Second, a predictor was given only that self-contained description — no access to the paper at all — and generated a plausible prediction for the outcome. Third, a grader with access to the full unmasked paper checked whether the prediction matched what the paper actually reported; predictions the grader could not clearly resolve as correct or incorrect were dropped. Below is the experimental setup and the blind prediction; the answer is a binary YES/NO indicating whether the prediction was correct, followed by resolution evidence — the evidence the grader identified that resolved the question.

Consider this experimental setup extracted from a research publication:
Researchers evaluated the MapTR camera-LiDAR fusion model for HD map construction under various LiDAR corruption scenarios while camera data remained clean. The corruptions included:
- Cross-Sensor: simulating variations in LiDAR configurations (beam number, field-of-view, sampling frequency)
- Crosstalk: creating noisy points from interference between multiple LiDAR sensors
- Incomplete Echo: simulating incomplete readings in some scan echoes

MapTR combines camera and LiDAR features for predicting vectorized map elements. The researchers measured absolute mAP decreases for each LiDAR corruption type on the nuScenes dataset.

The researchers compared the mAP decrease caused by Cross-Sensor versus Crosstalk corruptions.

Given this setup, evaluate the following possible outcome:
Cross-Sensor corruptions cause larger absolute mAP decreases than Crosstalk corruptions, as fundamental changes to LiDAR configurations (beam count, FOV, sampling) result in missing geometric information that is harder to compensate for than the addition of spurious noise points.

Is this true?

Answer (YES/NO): YES